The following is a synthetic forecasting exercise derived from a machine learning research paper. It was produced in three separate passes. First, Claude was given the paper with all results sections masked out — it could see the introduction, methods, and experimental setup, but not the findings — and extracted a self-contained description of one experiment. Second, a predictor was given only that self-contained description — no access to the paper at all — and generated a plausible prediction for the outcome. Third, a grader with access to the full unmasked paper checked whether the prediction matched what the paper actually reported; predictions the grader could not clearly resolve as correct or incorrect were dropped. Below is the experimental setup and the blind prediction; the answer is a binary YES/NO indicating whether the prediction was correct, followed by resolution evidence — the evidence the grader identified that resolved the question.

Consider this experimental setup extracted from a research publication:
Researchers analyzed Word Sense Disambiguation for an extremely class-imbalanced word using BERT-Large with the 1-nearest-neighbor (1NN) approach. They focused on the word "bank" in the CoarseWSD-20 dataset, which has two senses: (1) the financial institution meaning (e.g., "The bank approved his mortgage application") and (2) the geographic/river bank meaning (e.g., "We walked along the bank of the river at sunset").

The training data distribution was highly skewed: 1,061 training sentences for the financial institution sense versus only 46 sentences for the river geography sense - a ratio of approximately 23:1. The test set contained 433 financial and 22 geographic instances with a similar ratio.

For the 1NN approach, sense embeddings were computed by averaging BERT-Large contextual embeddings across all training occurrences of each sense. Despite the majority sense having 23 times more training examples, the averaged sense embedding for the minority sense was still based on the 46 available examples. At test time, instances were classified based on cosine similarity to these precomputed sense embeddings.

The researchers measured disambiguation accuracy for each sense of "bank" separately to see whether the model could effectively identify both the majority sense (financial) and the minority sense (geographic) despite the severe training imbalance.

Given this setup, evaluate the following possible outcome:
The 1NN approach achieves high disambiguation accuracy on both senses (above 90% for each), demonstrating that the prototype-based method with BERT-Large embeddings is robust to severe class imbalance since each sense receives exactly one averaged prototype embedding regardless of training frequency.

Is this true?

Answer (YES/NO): YES